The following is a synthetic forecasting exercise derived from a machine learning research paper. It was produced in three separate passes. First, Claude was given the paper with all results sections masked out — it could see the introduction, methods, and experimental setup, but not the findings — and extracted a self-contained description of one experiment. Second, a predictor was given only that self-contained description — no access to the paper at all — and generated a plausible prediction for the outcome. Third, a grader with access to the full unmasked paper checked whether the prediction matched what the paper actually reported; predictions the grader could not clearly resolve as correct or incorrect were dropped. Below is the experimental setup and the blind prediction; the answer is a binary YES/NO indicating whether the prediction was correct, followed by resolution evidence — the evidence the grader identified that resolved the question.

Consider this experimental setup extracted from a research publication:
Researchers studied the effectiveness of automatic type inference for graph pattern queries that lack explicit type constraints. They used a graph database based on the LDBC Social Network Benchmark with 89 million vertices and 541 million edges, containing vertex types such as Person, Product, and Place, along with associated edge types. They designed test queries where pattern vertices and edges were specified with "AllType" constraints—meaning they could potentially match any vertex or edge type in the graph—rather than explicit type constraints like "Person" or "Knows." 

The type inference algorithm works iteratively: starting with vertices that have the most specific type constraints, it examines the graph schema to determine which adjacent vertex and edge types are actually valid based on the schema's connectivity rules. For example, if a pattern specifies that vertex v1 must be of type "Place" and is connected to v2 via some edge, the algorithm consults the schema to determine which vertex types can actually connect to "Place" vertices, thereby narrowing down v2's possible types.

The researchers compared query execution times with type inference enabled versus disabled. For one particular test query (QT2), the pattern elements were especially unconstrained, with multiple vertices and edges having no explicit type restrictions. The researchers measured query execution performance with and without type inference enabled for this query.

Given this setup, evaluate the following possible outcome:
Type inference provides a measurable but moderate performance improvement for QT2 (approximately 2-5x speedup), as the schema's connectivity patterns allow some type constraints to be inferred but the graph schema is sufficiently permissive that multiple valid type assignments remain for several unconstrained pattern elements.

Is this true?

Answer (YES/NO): NO